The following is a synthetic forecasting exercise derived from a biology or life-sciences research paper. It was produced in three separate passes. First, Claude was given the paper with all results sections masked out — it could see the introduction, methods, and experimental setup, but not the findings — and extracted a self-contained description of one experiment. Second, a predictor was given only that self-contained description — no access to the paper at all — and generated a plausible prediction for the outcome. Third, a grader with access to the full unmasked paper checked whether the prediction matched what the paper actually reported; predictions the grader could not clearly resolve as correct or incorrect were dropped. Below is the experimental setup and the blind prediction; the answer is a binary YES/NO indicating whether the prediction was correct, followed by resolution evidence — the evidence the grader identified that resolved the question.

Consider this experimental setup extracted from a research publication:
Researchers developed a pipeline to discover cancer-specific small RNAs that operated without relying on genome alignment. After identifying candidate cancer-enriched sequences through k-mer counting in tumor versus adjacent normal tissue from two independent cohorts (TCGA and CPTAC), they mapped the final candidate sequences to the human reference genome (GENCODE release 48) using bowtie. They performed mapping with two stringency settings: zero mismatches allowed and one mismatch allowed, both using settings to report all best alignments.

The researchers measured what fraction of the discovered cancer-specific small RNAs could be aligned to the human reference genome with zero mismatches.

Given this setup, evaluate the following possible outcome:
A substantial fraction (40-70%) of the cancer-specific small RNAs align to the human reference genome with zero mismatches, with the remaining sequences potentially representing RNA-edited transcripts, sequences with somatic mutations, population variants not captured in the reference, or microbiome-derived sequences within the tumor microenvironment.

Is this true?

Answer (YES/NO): YES